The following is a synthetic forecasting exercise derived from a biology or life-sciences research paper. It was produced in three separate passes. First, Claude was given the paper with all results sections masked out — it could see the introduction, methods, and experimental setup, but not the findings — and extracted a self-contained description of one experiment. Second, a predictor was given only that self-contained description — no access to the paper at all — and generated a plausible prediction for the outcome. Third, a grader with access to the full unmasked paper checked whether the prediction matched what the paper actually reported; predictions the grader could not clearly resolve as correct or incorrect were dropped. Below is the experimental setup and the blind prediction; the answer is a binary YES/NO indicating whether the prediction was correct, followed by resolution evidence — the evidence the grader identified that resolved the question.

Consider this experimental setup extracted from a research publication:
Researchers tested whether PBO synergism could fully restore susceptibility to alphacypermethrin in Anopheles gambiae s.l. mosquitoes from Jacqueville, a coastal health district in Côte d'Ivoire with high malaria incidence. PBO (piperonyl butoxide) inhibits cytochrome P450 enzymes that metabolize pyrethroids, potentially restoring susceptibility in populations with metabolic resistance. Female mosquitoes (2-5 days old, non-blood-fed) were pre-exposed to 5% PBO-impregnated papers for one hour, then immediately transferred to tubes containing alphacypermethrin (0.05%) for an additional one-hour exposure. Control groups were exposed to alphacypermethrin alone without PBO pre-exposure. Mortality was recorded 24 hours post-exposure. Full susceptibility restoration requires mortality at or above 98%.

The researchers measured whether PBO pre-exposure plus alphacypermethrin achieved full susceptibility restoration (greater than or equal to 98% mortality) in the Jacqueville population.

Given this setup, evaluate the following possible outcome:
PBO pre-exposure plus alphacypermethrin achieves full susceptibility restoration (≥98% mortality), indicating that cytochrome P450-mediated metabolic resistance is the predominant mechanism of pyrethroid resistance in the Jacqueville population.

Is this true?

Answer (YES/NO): YES